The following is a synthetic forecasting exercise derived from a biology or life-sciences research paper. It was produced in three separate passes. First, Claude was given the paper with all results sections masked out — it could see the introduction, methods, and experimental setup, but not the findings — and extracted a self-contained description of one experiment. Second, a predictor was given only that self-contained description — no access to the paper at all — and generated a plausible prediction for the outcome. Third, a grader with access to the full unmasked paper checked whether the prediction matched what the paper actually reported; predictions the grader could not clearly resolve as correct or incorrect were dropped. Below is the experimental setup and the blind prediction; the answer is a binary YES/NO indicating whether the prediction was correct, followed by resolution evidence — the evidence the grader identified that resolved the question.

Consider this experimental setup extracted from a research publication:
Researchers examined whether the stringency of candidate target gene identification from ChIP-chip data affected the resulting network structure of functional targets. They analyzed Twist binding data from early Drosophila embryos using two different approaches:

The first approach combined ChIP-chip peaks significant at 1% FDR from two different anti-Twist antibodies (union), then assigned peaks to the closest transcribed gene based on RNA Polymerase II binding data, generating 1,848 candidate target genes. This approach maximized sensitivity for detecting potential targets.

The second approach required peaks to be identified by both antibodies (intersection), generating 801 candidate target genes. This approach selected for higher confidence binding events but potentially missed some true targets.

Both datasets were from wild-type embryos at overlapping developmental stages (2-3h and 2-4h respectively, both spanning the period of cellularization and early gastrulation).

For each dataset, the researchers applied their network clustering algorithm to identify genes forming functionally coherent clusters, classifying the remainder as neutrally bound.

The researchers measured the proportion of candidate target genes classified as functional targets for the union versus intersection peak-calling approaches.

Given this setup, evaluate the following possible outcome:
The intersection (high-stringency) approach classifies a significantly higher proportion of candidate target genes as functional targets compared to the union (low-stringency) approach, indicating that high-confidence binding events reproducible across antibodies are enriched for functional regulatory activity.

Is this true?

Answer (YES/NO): YES